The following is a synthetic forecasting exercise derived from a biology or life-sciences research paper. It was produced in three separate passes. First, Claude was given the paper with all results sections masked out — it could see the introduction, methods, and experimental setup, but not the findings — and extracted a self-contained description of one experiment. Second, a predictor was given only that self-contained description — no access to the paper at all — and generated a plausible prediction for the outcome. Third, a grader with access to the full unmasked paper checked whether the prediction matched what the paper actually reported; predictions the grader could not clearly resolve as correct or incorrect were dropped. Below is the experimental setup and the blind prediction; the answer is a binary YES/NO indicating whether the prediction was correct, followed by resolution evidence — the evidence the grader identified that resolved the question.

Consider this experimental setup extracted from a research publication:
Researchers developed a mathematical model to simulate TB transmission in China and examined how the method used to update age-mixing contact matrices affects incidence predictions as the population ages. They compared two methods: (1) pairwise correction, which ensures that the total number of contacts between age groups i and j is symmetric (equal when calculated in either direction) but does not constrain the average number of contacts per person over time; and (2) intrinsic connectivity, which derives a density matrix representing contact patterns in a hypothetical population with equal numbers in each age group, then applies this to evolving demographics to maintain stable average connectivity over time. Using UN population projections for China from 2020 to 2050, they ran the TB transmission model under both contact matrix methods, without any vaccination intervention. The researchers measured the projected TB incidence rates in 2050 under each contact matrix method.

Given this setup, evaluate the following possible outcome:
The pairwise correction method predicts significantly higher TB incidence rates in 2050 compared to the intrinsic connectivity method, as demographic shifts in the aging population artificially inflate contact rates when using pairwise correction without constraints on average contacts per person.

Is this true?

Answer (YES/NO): NO